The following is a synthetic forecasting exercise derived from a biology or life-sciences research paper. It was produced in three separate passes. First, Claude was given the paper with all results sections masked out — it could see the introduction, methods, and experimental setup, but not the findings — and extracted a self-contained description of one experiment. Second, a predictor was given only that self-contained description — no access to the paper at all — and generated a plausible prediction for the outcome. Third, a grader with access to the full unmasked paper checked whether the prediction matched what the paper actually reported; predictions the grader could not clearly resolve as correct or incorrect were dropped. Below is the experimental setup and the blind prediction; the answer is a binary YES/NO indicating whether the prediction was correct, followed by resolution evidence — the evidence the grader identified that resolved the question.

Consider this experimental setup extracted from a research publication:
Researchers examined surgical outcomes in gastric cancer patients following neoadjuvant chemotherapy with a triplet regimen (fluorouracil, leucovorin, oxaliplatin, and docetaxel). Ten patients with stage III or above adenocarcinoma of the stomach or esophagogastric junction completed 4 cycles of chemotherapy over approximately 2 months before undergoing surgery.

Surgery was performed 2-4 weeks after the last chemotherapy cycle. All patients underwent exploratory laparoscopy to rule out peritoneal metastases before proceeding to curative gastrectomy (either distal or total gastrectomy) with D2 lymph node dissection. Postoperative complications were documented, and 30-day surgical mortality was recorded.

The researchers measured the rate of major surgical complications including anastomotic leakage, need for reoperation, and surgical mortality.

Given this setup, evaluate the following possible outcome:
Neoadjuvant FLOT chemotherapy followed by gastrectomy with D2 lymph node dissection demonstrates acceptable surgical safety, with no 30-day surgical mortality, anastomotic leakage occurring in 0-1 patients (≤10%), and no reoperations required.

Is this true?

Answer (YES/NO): YES